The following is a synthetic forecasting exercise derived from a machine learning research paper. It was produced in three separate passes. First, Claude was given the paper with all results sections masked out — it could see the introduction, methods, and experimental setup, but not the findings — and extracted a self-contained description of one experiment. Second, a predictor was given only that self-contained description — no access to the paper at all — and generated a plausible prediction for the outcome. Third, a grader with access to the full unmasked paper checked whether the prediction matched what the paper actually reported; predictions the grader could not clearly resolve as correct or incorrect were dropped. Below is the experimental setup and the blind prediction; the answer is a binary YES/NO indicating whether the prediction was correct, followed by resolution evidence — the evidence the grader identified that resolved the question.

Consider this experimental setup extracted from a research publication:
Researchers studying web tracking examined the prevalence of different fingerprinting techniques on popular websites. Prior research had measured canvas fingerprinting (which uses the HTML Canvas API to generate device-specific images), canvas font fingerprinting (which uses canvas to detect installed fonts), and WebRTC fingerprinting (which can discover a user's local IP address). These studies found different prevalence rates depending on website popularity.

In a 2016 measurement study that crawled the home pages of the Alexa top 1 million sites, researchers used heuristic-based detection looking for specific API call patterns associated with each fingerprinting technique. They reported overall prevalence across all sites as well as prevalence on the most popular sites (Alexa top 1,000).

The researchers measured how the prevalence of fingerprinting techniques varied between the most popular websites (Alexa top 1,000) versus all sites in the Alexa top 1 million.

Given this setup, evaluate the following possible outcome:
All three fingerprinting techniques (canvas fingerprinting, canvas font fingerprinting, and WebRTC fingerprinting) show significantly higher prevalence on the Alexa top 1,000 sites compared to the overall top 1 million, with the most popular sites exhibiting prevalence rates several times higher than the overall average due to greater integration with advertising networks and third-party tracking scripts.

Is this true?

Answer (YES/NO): NO